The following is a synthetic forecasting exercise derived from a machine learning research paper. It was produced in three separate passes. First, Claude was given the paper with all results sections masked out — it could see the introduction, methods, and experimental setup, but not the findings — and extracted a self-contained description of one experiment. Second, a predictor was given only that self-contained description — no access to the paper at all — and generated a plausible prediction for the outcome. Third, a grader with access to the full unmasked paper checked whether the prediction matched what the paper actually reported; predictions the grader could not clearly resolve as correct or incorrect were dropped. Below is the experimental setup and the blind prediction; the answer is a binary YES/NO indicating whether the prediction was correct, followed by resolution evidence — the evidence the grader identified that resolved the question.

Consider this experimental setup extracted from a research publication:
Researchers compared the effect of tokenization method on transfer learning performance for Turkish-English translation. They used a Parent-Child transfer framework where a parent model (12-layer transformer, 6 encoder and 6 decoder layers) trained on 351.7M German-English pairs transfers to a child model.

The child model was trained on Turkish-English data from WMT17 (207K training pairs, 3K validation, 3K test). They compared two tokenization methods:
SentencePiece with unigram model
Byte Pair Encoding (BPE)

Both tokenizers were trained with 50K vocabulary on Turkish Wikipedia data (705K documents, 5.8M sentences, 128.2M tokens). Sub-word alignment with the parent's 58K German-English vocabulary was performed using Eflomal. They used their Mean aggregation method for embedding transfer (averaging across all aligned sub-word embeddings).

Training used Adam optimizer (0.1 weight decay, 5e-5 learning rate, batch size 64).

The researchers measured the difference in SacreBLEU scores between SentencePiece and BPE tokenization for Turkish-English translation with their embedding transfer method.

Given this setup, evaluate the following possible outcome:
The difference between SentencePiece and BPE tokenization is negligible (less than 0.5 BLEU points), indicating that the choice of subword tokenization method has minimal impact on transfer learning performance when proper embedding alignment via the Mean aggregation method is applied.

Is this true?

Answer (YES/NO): NO